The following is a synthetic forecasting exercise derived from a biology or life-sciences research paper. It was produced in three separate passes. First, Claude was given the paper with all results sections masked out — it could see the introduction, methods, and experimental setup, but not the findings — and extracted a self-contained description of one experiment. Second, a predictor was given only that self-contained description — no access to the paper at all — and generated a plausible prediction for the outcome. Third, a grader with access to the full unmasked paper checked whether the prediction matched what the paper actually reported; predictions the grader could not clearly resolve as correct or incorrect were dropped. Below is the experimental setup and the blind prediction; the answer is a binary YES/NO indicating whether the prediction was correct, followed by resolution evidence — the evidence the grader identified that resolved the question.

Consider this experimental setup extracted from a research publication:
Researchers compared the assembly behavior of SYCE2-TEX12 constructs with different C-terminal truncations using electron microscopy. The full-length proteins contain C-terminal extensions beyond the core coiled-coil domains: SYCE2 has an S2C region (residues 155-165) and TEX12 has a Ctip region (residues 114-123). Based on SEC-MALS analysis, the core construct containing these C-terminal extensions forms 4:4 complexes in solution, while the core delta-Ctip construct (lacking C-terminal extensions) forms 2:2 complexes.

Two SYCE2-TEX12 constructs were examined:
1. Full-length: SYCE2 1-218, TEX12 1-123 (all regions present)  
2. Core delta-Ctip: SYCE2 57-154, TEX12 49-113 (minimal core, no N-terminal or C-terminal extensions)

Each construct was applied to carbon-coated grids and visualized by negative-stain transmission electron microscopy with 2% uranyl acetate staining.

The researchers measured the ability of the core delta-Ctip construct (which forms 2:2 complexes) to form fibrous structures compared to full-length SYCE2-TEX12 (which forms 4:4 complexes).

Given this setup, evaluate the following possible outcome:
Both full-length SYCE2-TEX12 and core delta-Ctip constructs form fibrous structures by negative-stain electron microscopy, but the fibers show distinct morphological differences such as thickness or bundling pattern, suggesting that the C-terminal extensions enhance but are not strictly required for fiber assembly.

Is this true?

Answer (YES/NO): NO